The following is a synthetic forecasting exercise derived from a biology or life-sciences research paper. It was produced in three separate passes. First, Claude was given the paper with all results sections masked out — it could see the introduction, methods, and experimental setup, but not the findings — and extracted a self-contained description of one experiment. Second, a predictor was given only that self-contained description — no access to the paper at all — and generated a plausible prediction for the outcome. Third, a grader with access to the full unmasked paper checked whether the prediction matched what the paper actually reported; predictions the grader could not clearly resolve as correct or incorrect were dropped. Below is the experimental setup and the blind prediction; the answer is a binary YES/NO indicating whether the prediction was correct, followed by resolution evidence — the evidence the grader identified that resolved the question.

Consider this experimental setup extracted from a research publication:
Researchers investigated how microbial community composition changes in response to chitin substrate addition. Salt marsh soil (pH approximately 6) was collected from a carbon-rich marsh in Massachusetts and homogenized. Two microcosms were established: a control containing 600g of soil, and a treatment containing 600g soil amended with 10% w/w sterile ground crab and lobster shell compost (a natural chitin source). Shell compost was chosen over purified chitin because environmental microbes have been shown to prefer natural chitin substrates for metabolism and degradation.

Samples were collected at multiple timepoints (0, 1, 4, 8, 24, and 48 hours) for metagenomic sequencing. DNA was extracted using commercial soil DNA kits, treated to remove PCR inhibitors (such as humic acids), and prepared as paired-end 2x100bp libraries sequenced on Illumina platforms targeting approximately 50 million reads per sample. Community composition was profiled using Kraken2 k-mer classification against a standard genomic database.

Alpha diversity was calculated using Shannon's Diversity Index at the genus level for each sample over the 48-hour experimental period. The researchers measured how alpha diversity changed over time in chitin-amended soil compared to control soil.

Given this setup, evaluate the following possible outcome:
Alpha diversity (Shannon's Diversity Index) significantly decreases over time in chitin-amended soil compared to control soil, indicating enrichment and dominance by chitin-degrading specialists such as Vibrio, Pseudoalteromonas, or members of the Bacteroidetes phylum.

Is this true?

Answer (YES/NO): NO